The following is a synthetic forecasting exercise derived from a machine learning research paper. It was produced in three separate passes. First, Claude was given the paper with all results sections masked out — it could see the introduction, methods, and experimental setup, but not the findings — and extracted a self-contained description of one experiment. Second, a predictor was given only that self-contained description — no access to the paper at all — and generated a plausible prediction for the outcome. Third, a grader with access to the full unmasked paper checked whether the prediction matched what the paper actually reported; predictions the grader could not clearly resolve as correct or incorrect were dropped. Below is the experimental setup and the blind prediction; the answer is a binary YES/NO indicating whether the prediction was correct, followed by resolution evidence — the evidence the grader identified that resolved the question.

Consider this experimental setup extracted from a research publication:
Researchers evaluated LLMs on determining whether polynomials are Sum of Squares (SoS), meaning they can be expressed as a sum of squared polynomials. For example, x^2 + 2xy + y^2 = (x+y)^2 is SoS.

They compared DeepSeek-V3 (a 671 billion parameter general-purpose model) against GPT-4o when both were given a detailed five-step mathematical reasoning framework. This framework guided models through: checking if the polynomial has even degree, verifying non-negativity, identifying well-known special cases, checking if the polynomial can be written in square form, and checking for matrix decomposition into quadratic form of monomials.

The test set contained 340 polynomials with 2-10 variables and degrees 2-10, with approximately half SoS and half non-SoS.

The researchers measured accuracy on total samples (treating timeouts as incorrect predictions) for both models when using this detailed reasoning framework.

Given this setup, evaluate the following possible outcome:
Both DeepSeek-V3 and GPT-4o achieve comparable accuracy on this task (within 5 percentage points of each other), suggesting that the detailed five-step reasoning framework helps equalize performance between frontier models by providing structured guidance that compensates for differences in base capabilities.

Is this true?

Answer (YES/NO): NO